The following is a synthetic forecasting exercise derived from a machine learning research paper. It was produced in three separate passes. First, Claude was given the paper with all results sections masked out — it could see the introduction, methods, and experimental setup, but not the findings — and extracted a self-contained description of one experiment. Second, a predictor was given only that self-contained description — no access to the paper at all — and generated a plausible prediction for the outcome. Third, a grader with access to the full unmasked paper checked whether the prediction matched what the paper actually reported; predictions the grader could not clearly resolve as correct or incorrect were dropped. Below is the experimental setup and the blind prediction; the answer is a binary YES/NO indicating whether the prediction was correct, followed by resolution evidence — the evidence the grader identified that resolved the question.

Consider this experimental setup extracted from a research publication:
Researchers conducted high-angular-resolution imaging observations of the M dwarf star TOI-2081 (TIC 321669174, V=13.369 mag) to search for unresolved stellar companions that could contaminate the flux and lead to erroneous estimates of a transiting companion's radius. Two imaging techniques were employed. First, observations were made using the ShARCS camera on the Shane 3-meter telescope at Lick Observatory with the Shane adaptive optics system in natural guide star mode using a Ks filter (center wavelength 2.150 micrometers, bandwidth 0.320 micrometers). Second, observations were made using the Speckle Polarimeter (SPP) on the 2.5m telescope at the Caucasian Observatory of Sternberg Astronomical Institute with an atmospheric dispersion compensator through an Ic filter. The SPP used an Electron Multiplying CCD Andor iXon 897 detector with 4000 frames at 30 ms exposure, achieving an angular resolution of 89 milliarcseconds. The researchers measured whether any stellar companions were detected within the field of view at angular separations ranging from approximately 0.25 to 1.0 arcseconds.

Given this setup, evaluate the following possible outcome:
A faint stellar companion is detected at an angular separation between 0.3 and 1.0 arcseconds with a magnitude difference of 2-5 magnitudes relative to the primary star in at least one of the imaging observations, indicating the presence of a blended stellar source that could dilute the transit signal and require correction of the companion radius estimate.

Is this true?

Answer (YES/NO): NO